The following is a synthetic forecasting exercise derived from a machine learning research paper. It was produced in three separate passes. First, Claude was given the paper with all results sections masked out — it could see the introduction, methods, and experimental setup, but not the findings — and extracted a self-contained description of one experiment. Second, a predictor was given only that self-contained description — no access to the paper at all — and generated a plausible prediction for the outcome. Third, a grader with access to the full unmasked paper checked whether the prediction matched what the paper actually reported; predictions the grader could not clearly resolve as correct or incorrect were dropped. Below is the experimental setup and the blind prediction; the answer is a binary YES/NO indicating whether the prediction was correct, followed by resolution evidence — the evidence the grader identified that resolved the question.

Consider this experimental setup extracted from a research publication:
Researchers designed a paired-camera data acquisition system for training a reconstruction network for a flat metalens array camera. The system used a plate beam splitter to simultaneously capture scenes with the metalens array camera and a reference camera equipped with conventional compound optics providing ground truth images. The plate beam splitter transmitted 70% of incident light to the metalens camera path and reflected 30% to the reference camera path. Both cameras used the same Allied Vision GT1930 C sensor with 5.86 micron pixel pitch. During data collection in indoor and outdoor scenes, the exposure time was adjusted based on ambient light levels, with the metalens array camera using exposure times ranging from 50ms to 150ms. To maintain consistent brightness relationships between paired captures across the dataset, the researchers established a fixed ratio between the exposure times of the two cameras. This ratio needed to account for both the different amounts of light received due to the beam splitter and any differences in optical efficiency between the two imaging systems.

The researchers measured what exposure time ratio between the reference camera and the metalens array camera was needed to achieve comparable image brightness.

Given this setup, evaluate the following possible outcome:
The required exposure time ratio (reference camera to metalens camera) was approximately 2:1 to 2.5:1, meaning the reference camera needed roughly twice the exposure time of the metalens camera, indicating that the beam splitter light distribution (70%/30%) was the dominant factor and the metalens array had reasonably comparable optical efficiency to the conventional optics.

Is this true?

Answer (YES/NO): NO